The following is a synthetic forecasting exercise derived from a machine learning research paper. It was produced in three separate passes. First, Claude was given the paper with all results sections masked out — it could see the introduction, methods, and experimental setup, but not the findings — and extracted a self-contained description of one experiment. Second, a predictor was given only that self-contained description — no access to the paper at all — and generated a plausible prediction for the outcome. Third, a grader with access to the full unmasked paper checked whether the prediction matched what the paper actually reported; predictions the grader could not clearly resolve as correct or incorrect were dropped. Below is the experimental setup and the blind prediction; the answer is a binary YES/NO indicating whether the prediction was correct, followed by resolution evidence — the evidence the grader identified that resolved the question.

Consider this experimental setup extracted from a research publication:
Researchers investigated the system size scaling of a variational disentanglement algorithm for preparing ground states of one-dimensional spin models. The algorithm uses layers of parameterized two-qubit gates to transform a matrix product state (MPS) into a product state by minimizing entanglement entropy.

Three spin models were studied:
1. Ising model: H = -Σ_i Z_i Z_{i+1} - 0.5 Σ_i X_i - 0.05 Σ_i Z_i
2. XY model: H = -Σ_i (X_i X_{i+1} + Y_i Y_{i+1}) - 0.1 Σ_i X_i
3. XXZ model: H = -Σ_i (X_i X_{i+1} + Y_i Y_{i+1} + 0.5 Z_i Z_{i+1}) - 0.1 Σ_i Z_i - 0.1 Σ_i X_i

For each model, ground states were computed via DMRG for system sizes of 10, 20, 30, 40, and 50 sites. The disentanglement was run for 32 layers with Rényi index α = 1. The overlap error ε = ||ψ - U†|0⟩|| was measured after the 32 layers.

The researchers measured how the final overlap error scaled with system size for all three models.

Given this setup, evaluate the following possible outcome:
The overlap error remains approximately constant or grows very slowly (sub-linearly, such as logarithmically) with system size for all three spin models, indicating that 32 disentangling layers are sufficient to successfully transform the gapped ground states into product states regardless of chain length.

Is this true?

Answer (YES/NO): NO